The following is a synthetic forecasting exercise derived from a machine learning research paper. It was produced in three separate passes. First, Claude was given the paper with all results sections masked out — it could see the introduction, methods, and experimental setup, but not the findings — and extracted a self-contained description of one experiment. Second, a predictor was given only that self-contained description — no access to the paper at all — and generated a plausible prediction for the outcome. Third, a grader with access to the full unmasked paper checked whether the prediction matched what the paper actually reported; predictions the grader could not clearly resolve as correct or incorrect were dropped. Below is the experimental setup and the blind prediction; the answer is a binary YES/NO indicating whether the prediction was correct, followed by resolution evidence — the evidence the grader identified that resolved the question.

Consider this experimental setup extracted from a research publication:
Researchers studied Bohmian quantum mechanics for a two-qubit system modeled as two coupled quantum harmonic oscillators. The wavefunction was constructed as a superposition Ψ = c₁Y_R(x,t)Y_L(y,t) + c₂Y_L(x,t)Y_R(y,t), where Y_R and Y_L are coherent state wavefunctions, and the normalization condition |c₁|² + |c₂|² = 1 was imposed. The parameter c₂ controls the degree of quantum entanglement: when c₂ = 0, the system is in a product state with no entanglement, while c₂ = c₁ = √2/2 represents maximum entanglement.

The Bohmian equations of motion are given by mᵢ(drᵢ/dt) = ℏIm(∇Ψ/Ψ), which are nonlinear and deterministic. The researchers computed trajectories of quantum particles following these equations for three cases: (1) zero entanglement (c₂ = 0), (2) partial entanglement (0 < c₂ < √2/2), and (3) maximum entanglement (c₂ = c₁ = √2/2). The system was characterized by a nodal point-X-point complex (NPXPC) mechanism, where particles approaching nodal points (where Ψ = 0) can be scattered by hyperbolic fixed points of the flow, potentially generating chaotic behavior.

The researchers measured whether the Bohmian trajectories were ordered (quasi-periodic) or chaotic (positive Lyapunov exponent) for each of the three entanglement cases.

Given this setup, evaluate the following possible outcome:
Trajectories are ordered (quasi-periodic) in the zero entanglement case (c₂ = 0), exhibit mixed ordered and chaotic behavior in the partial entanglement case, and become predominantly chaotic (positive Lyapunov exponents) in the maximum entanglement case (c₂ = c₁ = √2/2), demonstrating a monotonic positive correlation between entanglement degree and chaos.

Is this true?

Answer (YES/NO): YES